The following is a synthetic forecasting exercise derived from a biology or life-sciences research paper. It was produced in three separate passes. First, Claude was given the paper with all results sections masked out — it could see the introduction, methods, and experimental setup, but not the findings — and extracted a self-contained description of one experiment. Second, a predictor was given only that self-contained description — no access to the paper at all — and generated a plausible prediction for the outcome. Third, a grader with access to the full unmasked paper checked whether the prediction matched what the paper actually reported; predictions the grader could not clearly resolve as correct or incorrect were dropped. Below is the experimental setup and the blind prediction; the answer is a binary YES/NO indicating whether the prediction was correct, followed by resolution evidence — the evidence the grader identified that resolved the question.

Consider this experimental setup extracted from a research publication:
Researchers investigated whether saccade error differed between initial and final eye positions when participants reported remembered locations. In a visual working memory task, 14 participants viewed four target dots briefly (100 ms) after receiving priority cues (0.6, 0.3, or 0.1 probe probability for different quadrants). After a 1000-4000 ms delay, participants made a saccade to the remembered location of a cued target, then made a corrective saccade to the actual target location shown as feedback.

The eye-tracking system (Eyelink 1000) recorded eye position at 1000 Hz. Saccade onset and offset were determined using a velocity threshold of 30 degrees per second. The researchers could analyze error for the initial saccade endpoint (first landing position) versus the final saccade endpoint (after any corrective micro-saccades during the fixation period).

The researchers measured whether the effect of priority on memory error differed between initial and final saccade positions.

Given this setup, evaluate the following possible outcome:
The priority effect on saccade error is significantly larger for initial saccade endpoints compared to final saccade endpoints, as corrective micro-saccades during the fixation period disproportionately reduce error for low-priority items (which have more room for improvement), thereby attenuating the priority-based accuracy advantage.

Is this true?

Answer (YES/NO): NO